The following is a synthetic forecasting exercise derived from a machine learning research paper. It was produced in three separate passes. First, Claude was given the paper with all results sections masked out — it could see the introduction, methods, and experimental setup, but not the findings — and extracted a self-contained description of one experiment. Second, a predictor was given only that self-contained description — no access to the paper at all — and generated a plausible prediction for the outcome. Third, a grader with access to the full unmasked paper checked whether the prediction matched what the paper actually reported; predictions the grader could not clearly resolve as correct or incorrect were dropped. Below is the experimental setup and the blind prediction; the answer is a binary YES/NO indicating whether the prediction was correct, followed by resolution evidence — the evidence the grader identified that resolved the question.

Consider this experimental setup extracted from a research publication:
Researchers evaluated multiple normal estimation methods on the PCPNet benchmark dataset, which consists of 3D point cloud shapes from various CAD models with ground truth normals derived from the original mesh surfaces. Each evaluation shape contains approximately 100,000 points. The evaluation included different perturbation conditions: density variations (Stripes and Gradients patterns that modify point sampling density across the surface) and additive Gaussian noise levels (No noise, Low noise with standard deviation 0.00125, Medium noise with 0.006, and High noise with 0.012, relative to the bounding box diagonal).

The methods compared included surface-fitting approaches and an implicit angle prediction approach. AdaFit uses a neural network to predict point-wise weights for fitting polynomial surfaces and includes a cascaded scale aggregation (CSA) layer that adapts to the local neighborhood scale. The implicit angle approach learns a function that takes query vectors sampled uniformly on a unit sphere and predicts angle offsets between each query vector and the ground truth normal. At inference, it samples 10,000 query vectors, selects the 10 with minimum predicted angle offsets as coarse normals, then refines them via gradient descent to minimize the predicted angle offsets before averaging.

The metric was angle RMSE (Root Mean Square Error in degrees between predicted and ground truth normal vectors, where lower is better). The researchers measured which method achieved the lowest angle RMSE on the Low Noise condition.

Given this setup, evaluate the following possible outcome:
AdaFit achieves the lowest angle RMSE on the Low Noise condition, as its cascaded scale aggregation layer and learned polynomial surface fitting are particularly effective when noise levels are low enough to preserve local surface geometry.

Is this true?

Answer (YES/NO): YES